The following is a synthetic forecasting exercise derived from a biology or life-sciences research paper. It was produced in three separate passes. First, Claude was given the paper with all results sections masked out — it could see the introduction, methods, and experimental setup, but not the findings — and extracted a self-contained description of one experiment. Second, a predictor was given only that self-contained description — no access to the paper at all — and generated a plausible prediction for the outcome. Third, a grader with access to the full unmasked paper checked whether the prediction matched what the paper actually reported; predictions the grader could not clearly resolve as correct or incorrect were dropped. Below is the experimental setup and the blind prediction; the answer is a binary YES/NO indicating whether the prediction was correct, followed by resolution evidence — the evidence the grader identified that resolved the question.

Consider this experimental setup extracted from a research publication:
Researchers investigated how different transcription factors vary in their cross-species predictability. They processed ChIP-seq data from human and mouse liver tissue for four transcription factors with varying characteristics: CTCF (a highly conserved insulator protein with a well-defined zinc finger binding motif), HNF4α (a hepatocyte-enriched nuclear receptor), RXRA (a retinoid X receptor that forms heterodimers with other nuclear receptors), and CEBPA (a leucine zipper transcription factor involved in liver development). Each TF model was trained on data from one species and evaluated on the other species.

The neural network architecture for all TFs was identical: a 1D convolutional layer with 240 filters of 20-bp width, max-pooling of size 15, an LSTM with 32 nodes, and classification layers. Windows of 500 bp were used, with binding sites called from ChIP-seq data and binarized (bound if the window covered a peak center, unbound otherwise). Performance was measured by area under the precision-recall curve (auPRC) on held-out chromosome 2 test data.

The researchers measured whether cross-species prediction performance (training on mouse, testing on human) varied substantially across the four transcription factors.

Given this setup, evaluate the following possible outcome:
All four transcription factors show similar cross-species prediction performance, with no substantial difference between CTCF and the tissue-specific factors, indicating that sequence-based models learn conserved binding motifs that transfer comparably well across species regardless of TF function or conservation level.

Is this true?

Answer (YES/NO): NO